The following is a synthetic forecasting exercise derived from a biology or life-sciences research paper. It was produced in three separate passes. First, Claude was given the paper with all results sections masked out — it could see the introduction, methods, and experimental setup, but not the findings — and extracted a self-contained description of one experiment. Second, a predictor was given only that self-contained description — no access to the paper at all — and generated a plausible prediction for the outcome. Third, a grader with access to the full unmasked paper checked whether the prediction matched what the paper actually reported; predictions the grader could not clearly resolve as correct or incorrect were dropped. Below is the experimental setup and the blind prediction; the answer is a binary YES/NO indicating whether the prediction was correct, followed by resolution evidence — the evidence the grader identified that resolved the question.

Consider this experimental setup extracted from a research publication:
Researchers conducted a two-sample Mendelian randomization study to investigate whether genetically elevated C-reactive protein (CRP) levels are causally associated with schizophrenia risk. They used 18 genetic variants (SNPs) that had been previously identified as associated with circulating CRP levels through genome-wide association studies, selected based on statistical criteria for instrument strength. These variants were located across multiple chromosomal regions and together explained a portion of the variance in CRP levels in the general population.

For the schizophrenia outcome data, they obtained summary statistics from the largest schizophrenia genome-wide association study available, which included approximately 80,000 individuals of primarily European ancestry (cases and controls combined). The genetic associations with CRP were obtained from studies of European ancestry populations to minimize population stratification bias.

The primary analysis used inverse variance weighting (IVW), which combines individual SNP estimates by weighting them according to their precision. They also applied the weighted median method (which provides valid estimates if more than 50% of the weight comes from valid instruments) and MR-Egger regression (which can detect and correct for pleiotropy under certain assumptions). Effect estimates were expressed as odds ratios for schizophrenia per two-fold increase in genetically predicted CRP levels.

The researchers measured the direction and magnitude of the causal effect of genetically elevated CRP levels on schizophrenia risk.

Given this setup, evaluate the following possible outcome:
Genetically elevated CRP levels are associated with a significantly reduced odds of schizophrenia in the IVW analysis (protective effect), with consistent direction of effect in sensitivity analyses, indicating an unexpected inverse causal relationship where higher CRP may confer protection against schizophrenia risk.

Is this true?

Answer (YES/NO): YES